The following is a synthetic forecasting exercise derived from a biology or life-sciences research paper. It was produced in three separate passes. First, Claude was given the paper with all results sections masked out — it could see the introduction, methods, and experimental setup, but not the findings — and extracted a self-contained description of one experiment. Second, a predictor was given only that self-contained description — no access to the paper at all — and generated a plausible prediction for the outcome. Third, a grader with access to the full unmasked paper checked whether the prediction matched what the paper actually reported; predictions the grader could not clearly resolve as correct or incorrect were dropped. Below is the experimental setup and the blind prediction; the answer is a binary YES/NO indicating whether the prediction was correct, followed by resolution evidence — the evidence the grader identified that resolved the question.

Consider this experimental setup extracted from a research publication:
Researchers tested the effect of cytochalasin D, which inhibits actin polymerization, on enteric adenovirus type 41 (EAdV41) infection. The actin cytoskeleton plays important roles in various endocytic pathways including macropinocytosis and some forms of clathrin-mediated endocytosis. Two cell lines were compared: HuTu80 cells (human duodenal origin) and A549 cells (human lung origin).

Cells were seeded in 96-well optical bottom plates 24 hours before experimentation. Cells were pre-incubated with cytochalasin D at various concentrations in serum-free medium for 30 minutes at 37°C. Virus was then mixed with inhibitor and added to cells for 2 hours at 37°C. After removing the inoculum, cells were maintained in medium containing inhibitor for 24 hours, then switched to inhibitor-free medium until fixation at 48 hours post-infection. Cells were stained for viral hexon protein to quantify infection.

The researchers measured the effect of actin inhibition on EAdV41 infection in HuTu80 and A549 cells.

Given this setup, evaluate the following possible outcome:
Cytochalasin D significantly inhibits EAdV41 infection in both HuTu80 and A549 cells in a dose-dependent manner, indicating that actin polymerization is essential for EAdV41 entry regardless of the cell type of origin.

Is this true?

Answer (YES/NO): YES